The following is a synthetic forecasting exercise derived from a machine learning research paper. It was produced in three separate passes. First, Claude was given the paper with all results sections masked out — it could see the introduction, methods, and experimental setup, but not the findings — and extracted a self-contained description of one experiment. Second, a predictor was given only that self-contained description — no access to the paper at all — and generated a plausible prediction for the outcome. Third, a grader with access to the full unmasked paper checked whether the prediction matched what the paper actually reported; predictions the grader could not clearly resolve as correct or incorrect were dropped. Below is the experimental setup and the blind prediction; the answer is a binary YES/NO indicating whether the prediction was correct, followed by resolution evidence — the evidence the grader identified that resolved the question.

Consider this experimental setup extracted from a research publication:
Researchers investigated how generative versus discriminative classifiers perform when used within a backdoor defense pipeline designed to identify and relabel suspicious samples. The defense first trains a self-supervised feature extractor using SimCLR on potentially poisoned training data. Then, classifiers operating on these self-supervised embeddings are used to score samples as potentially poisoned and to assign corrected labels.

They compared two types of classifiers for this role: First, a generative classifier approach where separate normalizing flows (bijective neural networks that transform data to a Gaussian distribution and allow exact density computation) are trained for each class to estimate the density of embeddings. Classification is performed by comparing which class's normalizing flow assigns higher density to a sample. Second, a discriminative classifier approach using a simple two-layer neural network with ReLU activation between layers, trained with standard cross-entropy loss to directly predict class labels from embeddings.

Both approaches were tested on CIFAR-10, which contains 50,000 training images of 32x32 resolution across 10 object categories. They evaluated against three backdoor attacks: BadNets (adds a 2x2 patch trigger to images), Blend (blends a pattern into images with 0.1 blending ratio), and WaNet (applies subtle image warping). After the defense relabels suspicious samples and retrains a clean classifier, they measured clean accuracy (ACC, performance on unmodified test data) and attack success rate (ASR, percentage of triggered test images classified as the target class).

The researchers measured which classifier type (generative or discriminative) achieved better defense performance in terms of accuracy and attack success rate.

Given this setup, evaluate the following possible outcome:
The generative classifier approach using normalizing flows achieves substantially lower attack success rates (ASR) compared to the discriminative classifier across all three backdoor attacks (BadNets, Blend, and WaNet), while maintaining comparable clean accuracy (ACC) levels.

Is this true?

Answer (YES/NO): NO